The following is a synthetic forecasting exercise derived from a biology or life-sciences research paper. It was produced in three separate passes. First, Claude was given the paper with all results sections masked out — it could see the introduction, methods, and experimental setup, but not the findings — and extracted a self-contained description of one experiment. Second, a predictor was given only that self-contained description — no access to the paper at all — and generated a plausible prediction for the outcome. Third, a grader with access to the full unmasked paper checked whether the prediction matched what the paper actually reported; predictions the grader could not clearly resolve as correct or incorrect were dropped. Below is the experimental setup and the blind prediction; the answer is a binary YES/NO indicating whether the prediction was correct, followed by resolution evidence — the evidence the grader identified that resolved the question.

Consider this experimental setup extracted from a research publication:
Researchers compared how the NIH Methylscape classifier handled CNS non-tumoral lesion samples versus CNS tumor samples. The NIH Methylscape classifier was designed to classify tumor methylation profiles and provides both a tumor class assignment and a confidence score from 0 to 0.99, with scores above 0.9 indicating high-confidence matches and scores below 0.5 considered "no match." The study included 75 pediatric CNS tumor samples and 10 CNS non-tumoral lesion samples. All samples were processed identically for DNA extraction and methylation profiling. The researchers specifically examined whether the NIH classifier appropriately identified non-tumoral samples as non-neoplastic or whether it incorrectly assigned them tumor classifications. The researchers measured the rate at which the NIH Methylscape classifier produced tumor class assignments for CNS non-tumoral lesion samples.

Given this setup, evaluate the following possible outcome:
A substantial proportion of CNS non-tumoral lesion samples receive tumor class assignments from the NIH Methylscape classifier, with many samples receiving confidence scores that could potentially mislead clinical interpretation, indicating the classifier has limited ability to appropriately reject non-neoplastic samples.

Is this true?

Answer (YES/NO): YES